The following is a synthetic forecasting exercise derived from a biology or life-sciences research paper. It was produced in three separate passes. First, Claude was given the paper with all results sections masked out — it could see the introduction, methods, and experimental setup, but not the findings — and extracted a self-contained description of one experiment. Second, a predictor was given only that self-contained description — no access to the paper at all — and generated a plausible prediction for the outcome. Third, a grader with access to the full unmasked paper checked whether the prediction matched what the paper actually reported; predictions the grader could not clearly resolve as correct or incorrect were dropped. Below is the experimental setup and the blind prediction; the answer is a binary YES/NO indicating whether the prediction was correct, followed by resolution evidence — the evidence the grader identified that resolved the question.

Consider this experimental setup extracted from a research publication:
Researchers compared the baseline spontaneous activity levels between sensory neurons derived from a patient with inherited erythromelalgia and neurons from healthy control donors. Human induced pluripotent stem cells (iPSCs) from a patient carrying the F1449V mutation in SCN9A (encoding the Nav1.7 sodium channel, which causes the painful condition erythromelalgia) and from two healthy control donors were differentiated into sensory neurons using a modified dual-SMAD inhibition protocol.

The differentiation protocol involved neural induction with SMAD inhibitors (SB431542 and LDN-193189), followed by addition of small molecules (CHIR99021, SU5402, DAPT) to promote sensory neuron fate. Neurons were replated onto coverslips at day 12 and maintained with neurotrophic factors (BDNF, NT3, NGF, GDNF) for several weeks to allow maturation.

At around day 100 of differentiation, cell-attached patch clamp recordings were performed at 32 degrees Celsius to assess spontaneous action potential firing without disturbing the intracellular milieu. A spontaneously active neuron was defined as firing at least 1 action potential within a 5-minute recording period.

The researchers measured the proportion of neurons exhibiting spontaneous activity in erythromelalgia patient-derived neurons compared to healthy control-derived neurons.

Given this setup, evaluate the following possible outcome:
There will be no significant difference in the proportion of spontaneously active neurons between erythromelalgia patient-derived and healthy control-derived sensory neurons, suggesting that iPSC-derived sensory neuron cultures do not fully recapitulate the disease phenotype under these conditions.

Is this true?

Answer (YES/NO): NO